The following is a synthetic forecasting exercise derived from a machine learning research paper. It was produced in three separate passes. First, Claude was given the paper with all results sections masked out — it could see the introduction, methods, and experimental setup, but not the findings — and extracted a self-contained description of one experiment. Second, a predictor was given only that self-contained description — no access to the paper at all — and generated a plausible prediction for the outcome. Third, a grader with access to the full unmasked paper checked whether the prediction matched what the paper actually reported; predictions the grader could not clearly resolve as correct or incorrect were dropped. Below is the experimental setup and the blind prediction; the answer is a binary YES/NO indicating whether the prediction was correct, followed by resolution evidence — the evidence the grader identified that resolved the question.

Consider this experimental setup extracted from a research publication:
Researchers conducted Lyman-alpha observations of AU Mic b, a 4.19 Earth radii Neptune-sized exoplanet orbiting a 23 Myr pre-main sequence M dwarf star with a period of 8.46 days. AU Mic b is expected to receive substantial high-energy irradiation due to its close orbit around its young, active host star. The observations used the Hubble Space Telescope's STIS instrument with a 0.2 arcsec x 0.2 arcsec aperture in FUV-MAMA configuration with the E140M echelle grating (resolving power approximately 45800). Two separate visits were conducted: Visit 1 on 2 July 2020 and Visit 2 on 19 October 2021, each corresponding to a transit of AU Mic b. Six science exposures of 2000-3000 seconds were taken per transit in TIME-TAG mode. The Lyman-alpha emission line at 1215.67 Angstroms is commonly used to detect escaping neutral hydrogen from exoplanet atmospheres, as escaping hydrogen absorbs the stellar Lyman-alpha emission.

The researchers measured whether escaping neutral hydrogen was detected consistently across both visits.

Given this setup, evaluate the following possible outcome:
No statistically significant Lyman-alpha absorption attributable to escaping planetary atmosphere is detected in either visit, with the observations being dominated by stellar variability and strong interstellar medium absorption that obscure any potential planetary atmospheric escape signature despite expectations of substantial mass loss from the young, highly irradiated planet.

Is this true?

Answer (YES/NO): NO